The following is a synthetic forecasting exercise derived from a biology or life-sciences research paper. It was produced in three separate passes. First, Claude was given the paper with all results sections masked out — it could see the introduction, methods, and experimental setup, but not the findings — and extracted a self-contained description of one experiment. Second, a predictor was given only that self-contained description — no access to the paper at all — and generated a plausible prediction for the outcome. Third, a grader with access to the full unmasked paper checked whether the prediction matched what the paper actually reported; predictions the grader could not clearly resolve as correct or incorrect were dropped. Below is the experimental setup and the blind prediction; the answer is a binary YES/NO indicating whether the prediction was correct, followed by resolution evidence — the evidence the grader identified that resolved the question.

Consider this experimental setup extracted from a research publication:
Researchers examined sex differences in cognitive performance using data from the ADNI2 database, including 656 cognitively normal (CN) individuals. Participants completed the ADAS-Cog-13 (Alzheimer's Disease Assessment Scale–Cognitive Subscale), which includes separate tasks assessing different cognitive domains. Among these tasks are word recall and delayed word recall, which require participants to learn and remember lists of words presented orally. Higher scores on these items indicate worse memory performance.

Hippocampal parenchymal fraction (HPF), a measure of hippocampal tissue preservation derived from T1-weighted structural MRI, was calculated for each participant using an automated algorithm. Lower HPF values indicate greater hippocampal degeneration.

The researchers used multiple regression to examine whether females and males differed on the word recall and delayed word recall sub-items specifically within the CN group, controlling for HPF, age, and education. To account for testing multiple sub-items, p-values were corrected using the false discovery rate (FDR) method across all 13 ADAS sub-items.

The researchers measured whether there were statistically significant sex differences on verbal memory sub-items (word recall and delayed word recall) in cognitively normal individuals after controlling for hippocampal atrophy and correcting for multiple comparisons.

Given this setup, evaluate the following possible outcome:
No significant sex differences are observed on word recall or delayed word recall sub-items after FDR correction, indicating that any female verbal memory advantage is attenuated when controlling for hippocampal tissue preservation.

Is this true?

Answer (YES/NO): NO